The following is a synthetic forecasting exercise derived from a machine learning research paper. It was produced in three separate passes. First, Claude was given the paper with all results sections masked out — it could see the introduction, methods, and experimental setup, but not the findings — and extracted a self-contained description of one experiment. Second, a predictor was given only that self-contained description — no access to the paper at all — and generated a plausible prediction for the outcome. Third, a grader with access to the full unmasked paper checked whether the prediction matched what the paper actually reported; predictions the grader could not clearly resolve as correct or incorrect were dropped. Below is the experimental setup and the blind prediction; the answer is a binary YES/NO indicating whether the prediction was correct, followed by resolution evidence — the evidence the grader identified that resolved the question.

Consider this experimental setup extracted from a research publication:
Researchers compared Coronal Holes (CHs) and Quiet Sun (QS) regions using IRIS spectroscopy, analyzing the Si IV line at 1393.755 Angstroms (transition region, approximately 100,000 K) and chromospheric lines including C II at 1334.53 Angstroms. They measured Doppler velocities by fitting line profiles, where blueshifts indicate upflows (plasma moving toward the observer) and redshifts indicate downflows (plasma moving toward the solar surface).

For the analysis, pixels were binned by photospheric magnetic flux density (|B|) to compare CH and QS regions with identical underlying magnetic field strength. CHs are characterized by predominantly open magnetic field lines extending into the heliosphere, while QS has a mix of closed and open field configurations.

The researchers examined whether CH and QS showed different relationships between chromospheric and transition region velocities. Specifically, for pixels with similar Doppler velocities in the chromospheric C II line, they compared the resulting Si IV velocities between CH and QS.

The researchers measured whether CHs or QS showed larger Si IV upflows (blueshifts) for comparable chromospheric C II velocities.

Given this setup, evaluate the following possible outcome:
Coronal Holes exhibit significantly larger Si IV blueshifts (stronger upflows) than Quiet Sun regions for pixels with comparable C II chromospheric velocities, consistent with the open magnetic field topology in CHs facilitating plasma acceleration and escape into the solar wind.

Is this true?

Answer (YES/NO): YES